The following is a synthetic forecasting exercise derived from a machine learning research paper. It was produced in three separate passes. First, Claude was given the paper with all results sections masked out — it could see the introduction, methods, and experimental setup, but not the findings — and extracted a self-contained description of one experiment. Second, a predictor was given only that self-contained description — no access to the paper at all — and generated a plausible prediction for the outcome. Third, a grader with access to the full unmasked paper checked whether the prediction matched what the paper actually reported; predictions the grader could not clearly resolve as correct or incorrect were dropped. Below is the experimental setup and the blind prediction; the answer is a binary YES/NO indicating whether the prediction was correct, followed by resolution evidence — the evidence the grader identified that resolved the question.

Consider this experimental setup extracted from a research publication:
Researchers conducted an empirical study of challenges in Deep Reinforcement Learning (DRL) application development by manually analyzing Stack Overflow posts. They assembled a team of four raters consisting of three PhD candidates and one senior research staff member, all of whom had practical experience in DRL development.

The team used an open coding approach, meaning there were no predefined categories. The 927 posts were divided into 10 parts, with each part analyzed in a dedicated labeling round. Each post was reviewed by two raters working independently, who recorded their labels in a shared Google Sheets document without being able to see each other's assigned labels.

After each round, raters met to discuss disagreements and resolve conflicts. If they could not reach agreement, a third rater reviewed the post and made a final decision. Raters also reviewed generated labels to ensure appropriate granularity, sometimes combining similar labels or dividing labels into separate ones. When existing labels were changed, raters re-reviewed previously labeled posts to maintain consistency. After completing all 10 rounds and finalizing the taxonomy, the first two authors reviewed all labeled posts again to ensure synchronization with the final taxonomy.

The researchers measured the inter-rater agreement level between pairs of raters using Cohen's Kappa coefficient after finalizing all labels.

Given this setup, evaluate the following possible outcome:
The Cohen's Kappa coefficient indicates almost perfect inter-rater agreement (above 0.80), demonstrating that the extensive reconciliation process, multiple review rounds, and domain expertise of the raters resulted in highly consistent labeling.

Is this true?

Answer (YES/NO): YES